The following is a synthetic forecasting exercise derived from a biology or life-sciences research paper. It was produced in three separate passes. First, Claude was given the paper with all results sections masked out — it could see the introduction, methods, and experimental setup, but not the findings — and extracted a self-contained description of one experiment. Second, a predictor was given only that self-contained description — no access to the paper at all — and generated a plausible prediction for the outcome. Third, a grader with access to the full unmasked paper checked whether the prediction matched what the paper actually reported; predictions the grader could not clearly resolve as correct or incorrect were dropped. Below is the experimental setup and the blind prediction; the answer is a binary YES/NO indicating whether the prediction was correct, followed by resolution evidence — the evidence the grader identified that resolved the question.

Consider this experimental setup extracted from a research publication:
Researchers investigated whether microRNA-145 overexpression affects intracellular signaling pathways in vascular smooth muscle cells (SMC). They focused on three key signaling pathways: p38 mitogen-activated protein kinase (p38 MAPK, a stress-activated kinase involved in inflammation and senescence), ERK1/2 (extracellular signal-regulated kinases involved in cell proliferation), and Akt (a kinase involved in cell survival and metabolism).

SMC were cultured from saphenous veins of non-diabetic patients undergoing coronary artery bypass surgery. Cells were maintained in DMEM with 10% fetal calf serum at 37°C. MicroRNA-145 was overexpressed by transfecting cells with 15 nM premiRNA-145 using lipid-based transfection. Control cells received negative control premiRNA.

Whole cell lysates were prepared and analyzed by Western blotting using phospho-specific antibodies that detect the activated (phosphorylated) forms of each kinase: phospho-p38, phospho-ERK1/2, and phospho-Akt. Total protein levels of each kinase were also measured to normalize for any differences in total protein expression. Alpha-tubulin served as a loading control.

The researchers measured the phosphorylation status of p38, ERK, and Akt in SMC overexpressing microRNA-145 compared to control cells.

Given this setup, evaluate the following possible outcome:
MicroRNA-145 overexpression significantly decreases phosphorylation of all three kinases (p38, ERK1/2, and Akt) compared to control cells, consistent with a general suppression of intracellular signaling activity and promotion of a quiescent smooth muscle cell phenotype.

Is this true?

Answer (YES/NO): NO